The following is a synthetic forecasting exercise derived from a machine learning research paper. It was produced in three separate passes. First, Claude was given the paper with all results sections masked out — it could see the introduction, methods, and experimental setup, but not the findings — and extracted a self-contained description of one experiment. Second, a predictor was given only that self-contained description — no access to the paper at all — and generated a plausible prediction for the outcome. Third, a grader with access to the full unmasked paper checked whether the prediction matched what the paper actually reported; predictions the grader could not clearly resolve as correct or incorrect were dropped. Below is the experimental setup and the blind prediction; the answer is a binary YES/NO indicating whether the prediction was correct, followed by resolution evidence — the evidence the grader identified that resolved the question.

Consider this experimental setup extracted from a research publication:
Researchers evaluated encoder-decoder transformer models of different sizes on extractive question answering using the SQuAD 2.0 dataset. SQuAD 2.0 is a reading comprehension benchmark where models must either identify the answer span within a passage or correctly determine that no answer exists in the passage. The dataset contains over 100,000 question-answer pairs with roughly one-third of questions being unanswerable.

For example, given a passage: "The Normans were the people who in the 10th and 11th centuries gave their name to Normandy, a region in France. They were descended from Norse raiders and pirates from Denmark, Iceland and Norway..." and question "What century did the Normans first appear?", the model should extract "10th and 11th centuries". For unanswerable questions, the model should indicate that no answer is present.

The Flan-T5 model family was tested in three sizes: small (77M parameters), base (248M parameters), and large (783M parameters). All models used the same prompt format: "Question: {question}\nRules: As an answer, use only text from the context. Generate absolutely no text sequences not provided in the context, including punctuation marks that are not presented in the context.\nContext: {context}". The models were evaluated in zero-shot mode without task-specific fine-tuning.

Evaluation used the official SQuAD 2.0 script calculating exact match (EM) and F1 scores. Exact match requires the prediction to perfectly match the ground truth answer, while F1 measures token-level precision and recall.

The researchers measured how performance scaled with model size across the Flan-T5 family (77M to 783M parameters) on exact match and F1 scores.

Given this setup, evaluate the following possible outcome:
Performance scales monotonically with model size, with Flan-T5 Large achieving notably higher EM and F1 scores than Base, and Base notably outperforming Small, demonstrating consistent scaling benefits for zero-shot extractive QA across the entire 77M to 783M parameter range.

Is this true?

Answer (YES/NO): NO